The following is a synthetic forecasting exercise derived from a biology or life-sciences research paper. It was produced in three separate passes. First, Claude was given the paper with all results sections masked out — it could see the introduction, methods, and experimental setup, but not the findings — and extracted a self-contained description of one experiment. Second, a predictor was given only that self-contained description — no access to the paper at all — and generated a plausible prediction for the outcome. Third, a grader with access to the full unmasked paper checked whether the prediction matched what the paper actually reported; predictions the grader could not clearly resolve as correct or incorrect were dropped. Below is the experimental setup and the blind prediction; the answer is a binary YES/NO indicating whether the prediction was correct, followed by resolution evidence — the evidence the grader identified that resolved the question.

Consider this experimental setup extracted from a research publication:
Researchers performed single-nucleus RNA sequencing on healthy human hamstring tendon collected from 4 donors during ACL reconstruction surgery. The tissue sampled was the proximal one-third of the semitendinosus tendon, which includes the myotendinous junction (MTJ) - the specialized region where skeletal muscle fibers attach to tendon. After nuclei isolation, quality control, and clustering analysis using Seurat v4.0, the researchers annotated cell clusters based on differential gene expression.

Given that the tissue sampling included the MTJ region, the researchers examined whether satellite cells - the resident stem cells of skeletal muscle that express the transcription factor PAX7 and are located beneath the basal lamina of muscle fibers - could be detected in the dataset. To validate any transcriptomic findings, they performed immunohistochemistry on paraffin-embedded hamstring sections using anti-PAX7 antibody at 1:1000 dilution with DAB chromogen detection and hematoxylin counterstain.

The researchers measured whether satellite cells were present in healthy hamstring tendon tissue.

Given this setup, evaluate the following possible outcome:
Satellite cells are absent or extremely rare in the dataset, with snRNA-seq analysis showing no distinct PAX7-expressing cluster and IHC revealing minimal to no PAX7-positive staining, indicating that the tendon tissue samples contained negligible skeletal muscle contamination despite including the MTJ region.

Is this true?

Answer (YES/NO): NO